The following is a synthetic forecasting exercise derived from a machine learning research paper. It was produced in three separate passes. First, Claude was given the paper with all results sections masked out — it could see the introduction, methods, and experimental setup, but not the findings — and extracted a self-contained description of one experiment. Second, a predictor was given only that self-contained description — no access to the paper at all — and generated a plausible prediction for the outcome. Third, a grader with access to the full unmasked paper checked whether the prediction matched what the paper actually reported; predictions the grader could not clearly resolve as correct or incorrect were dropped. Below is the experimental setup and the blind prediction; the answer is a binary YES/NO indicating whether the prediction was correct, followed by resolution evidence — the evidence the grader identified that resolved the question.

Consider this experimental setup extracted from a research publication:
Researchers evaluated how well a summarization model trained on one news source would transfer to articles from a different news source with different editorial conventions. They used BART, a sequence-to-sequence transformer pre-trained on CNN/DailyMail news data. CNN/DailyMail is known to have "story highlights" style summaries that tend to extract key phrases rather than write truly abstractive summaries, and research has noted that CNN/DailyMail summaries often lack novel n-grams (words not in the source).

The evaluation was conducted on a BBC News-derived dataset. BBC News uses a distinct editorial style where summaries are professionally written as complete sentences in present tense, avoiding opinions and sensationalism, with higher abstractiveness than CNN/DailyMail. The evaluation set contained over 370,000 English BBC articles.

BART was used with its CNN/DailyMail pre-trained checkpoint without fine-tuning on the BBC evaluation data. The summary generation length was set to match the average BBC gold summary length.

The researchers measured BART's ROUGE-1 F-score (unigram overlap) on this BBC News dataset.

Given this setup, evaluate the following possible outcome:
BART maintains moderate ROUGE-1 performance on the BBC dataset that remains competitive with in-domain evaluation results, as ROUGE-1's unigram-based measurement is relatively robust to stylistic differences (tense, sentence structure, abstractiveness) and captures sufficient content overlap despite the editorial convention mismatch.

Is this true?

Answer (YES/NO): NO